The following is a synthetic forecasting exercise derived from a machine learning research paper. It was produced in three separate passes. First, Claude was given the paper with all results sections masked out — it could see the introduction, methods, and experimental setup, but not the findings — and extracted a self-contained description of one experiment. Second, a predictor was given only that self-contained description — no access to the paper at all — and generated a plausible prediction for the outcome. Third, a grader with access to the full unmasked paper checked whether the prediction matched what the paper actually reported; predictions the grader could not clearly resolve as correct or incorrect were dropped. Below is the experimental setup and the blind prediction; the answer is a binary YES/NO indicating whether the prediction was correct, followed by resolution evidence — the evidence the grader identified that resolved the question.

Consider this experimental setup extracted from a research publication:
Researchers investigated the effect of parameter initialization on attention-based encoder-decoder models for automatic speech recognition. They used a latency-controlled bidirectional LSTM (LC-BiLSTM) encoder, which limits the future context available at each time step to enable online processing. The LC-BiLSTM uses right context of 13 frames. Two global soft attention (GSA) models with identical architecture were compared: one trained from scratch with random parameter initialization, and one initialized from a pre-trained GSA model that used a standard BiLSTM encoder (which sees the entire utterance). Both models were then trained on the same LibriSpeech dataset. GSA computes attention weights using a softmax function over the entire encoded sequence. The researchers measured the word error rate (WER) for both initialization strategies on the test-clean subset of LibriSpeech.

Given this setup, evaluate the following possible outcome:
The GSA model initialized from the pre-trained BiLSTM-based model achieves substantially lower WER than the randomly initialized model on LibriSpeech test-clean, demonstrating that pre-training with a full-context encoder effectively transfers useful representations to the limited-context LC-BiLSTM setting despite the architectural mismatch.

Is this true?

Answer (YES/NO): YES